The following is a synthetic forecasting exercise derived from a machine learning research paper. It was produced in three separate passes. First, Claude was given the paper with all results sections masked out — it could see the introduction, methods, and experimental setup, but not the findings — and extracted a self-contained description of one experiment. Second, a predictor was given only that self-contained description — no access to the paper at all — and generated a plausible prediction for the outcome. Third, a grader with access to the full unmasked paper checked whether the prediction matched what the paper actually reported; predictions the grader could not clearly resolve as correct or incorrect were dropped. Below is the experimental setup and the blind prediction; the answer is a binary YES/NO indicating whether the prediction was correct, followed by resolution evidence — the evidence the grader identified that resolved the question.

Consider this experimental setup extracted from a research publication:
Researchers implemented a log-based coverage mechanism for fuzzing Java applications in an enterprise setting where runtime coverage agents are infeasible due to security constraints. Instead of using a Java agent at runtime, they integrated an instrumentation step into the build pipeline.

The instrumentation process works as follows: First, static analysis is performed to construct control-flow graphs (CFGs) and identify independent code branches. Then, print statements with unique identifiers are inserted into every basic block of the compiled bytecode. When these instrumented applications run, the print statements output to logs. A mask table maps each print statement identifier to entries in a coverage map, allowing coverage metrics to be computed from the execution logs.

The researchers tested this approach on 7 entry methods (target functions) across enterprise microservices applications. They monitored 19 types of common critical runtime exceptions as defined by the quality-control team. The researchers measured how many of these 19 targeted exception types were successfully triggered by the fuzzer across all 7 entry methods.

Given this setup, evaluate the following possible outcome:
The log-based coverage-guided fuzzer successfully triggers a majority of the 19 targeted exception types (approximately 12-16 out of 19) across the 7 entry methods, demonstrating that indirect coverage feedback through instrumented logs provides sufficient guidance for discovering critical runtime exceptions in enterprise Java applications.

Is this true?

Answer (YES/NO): NO